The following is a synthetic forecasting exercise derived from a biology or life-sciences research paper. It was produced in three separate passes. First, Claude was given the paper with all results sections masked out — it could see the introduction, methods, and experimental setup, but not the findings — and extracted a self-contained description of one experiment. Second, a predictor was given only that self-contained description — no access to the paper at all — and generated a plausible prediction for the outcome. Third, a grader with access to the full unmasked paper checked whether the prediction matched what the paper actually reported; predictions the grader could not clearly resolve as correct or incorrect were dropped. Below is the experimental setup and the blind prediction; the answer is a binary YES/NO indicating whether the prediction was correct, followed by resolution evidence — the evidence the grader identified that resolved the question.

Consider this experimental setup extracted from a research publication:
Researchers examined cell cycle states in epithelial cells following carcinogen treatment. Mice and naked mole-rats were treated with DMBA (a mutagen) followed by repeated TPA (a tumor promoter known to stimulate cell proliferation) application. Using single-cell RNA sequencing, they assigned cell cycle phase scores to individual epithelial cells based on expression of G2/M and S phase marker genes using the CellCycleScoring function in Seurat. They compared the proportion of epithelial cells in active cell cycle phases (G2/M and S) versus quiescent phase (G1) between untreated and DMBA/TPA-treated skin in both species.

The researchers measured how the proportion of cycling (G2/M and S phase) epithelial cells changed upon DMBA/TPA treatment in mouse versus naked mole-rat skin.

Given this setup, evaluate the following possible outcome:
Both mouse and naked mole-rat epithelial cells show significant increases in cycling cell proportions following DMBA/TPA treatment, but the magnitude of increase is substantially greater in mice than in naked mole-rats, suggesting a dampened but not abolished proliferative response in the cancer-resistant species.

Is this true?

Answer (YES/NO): NO